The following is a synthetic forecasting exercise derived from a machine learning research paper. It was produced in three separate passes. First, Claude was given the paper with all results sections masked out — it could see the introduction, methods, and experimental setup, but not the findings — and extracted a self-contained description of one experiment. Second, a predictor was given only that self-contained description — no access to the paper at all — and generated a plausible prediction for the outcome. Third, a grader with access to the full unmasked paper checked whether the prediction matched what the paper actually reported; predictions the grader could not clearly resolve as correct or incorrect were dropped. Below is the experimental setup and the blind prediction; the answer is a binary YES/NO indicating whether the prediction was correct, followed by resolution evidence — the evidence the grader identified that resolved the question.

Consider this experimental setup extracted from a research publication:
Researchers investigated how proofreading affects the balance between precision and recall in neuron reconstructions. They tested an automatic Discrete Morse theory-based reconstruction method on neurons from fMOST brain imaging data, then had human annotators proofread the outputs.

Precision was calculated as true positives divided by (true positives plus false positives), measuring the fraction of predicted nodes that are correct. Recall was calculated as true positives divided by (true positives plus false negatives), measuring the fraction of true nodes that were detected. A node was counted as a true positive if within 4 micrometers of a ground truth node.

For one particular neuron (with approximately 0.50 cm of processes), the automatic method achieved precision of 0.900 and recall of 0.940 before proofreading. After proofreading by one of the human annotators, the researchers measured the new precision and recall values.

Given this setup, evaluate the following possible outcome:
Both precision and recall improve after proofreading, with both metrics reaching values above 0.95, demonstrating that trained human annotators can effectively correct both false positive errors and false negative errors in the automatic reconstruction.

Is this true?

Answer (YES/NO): NO